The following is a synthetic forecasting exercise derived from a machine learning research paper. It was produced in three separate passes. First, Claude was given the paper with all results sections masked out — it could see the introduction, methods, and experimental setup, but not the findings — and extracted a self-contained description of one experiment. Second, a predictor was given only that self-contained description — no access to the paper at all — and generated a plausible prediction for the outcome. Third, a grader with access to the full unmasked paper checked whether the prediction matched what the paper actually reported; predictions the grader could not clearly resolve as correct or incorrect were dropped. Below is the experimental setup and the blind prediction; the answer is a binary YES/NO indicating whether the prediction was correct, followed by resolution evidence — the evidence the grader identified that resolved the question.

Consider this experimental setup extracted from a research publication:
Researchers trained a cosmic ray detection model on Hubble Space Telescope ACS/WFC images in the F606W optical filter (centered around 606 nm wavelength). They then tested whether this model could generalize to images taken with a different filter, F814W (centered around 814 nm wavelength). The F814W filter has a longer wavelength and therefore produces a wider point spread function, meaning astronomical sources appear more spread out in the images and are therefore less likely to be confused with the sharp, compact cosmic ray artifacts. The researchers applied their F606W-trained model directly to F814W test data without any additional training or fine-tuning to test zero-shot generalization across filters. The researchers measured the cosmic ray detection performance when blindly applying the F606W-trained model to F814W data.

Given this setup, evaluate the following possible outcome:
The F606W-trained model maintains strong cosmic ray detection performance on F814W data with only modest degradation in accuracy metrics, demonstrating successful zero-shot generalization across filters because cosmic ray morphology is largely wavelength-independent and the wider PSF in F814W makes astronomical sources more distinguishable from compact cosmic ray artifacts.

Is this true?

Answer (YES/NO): YES